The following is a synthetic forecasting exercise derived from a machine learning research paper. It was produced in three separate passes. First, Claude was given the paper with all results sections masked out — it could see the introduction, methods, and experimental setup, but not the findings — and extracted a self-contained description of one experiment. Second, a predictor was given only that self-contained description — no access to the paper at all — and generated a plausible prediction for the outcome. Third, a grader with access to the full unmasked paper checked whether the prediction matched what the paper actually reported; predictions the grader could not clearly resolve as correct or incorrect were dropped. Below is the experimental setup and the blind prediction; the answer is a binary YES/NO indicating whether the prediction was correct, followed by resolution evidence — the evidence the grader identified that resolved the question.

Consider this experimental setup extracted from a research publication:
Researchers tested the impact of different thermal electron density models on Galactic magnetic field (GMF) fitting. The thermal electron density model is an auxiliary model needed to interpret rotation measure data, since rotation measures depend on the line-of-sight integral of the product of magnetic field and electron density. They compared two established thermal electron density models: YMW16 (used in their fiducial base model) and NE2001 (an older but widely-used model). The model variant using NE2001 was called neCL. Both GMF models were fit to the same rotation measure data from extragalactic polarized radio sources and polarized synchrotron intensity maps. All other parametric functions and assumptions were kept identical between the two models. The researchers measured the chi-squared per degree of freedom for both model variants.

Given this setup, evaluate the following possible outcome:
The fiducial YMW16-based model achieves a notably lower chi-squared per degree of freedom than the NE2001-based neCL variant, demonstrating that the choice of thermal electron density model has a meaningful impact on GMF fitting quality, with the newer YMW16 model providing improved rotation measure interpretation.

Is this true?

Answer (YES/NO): NO